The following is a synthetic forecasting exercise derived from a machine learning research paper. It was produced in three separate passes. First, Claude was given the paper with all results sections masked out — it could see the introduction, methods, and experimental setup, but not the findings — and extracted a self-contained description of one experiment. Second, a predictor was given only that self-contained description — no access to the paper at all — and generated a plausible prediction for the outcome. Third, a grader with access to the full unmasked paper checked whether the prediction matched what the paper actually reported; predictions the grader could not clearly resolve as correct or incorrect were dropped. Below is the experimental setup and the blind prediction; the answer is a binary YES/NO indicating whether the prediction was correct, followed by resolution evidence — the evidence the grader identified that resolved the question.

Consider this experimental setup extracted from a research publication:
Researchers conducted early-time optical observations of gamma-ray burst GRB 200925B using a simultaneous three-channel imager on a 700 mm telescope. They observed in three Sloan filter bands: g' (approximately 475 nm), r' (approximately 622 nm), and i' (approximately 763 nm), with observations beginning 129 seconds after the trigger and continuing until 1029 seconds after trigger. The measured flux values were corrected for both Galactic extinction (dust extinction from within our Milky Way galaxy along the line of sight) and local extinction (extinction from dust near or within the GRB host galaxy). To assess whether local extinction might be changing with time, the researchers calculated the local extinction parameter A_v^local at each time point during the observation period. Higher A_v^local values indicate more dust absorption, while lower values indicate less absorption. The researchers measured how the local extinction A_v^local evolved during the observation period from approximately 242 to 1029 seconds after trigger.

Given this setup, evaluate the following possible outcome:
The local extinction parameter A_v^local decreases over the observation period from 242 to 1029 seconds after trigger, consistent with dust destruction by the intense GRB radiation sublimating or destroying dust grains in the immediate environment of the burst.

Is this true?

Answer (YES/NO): YES